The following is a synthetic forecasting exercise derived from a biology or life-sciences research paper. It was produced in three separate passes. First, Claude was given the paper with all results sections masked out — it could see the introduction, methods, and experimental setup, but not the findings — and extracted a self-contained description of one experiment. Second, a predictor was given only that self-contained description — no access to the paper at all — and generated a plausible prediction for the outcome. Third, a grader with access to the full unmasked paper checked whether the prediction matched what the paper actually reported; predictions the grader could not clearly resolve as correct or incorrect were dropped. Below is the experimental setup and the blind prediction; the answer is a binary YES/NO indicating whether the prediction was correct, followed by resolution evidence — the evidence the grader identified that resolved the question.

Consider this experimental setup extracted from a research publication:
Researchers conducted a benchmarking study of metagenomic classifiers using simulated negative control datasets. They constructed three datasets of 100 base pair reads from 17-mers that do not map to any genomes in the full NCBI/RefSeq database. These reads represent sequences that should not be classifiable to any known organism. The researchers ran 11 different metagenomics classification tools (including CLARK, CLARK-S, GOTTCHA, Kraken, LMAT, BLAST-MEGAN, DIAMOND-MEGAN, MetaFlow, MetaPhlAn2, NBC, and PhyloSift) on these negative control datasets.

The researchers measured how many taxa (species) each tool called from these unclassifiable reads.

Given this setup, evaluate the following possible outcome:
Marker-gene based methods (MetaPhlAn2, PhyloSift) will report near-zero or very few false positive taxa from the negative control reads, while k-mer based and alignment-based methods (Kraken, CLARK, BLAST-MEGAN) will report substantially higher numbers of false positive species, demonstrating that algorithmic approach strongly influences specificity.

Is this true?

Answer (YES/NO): NO